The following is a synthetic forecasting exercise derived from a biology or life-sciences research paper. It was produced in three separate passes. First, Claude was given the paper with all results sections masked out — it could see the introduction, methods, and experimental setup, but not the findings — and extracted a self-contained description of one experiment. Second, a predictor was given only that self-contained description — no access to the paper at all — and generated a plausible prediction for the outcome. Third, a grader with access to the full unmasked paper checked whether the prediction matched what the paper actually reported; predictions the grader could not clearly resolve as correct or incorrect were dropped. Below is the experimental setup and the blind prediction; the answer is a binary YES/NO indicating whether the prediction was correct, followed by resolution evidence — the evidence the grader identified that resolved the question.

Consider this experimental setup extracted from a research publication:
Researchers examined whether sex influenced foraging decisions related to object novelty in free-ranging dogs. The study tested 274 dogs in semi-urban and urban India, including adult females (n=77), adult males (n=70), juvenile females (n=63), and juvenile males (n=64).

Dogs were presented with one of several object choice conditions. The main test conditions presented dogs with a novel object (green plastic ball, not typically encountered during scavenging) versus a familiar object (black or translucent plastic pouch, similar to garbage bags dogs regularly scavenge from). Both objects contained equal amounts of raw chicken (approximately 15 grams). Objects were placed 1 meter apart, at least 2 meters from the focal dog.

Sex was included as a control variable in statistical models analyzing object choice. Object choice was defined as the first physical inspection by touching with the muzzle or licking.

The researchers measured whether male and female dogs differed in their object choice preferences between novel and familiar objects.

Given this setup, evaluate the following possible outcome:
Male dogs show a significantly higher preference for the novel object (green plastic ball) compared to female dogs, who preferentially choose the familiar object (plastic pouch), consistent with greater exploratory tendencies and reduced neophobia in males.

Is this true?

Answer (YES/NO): NO